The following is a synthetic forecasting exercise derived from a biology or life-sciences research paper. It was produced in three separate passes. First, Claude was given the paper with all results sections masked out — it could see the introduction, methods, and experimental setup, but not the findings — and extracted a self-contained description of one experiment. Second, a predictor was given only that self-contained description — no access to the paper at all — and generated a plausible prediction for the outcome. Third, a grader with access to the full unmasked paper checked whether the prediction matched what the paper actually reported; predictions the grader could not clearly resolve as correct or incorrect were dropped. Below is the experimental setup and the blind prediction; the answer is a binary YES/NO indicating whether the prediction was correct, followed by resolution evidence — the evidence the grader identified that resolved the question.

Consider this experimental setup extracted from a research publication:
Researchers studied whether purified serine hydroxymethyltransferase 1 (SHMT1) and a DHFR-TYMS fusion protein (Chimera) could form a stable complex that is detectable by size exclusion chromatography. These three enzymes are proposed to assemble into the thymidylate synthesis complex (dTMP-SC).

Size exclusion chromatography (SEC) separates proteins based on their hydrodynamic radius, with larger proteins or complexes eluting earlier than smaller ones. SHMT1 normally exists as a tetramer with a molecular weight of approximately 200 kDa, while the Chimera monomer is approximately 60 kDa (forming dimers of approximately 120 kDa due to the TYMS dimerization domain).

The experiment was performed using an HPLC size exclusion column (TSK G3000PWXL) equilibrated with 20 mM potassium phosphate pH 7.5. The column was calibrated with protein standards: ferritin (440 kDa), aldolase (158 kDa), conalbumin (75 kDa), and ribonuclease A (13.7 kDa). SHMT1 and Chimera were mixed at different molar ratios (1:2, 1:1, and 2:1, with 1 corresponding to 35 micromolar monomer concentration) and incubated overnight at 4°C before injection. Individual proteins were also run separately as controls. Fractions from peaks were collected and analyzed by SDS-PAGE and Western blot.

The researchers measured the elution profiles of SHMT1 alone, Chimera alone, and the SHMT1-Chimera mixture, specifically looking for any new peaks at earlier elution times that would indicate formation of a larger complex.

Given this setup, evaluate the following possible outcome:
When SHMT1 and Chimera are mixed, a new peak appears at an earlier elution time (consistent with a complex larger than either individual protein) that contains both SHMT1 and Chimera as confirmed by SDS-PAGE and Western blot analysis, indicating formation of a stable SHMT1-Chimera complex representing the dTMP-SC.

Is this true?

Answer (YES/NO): NO